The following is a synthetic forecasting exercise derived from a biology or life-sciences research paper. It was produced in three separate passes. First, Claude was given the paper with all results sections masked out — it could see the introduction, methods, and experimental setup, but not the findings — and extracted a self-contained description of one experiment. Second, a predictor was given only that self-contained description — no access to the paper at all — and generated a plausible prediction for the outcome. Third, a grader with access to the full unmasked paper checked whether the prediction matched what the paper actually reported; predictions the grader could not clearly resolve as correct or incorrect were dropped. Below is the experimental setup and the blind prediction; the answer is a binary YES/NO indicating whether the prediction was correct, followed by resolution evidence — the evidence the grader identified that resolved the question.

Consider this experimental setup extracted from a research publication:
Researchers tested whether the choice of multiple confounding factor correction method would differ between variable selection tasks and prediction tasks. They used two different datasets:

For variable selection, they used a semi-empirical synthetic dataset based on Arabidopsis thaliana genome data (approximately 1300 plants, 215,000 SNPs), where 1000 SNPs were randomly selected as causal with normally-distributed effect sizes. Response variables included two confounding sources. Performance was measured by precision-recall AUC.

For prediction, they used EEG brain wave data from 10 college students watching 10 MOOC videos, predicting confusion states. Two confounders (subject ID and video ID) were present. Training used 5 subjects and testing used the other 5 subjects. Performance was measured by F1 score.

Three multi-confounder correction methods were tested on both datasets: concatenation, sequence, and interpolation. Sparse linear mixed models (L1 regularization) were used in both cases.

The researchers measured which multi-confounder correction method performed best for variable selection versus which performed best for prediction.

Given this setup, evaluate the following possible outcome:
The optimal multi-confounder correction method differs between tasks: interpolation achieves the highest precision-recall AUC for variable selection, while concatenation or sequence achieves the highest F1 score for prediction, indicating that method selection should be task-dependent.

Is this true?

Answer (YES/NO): NO